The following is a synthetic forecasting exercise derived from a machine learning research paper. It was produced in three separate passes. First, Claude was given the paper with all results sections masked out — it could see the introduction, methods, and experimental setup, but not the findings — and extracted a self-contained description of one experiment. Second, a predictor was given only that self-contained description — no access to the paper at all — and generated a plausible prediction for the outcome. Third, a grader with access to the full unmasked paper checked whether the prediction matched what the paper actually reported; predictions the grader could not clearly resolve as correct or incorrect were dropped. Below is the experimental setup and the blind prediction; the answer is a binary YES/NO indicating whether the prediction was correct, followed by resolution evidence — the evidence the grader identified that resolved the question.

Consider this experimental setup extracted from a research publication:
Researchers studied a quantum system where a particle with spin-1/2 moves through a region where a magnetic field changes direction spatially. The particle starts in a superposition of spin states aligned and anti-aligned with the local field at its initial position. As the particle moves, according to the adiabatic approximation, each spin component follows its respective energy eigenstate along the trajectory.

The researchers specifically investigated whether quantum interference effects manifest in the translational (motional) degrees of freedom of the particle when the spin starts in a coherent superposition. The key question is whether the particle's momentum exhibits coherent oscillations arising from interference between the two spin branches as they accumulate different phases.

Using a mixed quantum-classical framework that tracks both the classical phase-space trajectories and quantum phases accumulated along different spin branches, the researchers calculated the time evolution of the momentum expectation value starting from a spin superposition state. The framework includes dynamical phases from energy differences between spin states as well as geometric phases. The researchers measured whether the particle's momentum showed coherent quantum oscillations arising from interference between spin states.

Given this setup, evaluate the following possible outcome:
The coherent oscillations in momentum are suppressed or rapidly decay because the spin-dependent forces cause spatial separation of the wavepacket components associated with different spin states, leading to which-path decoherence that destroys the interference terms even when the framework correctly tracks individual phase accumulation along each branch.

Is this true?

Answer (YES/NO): NO